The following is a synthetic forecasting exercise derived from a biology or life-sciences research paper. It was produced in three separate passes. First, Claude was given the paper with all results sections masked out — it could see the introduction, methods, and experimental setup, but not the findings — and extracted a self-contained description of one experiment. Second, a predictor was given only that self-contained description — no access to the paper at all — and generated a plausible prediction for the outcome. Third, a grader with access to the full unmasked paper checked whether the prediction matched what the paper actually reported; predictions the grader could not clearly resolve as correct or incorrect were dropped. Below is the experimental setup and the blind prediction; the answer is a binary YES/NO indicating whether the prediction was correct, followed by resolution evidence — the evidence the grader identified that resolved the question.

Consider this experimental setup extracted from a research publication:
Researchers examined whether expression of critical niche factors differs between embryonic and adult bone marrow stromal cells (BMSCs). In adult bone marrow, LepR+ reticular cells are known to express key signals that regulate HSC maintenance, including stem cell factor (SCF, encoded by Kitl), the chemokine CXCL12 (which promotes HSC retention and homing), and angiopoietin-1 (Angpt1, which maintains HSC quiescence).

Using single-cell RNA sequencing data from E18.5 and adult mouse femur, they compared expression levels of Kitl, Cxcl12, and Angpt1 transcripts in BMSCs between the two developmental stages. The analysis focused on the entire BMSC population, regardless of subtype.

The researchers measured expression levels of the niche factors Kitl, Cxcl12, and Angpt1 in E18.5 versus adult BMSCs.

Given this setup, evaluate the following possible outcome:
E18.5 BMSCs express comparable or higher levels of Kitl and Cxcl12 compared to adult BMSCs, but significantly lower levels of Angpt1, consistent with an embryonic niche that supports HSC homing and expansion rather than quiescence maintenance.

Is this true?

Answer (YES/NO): NO